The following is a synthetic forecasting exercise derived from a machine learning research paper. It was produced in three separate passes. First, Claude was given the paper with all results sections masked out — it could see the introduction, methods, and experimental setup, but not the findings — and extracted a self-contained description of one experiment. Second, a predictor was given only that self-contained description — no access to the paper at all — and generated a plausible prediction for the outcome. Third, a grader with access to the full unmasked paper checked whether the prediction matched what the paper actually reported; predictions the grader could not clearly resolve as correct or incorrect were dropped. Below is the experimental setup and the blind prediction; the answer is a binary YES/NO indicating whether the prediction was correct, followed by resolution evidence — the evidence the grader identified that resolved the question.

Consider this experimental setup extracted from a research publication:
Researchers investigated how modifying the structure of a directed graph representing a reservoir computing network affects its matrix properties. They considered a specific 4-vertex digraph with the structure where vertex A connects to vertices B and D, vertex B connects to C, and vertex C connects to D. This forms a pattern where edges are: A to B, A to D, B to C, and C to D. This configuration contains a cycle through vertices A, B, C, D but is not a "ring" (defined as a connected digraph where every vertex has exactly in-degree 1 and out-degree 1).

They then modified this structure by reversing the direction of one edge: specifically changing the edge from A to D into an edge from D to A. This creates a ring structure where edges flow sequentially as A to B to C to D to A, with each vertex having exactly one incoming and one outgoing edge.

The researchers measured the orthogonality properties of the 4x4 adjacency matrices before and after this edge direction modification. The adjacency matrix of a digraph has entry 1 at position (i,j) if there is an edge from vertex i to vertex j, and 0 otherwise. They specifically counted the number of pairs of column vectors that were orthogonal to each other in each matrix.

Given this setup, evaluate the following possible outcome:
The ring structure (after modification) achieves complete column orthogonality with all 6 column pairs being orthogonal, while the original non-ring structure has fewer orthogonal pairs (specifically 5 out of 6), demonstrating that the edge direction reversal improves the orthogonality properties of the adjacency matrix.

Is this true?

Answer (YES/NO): NO